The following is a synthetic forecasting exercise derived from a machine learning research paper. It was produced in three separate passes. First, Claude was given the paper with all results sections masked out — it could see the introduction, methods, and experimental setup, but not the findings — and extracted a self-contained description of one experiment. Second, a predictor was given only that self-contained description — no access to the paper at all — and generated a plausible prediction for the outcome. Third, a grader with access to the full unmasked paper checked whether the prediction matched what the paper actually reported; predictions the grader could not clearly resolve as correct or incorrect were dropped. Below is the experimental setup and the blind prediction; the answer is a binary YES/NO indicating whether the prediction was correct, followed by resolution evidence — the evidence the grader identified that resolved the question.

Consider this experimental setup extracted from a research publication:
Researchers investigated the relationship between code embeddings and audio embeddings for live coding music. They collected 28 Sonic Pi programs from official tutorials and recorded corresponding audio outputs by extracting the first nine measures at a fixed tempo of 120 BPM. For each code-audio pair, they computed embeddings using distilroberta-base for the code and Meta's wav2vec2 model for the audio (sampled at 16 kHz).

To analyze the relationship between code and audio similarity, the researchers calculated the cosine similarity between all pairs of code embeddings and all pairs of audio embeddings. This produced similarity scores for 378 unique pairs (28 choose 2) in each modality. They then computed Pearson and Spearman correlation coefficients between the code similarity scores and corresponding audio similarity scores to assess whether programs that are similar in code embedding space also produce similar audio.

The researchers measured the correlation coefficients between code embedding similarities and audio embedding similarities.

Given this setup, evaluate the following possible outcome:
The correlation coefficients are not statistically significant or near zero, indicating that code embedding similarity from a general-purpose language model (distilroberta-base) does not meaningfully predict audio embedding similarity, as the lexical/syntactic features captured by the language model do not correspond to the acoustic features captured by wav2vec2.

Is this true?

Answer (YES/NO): YES